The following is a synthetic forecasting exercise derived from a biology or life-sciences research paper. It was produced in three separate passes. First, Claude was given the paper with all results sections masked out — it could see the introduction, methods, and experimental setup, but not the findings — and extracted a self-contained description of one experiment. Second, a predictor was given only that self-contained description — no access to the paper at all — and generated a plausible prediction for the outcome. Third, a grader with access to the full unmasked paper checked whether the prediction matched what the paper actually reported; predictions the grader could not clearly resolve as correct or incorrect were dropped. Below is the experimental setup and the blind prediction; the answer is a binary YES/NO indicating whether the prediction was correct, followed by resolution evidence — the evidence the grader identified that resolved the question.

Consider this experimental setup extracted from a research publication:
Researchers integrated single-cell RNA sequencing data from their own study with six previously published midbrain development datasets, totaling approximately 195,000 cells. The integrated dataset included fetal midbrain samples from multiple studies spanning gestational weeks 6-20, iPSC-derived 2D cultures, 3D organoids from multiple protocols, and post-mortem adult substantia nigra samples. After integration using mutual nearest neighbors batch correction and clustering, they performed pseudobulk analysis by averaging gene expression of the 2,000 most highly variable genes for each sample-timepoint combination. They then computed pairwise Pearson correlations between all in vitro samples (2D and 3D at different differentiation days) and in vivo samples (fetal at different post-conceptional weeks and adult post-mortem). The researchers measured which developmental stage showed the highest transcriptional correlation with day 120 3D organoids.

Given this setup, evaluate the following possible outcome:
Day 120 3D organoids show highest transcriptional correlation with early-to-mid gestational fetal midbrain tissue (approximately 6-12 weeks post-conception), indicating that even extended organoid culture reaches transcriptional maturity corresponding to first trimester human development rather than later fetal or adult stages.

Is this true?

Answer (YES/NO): YES